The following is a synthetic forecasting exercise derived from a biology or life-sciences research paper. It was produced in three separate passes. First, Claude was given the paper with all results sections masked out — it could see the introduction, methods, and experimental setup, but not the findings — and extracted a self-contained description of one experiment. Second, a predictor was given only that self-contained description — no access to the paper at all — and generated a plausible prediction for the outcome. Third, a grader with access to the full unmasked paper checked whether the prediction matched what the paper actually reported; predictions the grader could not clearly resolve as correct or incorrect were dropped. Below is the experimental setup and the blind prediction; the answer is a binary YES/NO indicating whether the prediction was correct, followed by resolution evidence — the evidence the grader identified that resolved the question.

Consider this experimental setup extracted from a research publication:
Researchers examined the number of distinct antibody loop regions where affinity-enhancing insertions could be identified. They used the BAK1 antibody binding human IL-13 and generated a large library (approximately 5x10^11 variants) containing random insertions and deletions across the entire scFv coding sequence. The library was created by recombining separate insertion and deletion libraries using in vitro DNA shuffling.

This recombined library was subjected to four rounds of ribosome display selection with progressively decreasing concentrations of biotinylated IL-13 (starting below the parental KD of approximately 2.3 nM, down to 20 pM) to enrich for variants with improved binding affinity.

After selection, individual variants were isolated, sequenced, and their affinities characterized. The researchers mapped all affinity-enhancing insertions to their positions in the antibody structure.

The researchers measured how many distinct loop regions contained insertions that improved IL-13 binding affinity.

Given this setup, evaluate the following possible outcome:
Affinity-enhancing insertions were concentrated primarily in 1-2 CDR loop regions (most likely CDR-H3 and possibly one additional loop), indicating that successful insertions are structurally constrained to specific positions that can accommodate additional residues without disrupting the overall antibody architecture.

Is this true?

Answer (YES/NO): NO